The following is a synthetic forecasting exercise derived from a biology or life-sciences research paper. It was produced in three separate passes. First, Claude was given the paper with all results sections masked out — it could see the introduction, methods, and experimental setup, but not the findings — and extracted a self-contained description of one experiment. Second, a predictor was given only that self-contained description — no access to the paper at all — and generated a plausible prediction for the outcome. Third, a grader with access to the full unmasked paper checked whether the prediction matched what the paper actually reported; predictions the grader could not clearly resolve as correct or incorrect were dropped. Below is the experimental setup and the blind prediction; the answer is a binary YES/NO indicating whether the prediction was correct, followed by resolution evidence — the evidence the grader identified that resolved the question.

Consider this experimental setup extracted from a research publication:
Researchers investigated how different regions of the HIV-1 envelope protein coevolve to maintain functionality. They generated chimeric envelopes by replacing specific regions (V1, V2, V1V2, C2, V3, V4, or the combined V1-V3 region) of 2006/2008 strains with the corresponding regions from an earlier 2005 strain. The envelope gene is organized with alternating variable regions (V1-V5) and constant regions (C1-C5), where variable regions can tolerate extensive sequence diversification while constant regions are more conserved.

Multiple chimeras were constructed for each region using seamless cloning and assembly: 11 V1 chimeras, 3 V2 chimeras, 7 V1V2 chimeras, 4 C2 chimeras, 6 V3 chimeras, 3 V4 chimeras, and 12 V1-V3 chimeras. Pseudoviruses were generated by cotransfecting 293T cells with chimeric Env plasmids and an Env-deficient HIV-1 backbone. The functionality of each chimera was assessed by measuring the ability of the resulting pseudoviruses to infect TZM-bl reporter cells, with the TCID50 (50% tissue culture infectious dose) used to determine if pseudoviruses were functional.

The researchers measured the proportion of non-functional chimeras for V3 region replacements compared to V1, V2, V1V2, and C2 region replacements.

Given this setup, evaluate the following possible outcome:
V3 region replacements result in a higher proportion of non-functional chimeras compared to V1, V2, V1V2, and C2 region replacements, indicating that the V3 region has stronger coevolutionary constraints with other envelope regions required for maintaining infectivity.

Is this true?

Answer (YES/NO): NO